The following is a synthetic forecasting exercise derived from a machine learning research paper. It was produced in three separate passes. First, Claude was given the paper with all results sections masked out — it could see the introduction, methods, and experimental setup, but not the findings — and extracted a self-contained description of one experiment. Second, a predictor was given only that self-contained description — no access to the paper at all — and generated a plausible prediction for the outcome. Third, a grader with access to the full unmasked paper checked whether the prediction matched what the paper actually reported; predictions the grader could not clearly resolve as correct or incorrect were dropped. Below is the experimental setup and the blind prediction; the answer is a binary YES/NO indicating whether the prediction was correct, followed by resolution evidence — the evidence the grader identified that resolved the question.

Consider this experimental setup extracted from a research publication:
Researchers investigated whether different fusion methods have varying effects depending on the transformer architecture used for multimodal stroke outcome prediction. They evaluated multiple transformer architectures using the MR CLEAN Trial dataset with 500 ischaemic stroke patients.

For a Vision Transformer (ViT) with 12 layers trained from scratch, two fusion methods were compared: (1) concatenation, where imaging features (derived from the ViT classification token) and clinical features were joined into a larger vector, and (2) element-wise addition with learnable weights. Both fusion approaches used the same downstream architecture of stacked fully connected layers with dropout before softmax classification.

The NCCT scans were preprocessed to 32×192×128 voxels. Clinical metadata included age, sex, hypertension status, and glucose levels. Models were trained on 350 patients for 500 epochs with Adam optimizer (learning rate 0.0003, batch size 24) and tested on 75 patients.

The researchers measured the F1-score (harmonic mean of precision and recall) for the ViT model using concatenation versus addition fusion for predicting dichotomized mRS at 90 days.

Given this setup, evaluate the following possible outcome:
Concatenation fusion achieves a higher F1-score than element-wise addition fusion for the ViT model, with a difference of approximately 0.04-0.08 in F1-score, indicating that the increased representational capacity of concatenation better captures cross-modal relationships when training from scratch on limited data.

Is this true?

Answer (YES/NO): NO